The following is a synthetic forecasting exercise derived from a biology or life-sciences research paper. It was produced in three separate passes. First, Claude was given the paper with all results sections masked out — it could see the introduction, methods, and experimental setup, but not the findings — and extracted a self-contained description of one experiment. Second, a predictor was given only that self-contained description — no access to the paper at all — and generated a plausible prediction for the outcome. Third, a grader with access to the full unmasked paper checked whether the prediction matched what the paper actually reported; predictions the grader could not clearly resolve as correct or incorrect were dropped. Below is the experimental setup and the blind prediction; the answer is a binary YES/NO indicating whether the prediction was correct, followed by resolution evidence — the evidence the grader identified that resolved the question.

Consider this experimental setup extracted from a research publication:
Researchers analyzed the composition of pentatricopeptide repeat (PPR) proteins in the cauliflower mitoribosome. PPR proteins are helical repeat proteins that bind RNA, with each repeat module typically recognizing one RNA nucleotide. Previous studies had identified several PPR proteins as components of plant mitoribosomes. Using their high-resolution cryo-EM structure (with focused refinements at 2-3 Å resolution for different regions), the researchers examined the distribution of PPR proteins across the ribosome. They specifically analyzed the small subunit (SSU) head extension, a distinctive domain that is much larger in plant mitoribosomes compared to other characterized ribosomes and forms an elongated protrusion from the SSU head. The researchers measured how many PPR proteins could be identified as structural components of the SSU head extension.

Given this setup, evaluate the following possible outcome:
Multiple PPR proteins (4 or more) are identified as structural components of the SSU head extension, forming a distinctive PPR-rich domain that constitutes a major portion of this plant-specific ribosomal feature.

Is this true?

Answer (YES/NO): NO